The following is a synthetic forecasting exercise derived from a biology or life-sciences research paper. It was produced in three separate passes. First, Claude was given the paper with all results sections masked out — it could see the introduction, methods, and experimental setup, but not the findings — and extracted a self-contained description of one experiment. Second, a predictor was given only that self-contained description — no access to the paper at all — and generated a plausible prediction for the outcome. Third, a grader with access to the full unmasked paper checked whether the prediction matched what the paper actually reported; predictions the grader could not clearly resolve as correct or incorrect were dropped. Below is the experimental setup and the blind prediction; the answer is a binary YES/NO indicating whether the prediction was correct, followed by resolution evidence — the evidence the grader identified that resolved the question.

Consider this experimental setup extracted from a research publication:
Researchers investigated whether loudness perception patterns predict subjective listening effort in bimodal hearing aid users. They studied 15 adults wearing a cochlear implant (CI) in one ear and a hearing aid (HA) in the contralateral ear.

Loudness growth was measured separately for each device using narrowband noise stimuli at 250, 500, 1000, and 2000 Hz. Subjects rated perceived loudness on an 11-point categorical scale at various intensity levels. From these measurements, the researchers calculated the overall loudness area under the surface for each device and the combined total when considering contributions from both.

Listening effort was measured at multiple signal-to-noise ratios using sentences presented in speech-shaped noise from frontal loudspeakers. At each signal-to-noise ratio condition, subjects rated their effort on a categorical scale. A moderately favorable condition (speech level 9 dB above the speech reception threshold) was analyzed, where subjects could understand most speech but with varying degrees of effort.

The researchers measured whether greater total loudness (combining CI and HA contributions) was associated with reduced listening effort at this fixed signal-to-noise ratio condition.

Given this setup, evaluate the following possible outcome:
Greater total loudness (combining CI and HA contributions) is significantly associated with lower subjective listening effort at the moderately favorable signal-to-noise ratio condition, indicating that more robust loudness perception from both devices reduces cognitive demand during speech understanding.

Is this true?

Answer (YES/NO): NO